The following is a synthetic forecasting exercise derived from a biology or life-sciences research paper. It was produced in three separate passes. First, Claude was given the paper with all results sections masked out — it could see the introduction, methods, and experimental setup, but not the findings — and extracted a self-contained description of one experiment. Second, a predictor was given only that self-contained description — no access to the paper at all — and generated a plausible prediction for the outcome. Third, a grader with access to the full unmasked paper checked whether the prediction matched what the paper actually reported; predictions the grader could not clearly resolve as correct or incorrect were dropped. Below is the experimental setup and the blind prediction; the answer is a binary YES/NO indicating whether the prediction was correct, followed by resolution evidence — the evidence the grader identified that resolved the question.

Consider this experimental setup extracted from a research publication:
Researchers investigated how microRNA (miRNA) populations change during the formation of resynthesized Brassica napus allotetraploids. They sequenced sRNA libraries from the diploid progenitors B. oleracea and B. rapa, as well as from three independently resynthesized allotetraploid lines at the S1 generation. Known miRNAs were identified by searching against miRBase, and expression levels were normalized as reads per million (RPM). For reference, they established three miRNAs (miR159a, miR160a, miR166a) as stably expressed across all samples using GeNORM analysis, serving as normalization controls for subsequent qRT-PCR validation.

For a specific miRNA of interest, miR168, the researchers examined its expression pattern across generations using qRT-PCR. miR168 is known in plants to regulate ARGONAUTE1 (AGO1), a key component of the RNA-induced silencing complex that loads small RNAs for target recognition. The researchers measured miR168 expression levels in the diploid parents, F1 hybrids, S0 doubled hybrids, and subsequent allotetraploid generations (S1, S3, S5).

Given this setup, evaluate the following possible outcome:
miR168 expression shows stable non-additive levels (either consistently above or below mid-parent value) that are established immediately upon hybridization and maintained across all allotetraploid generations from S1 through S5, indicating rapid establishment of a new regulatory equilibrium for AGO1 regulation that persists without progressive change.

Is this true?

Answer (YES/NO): NO